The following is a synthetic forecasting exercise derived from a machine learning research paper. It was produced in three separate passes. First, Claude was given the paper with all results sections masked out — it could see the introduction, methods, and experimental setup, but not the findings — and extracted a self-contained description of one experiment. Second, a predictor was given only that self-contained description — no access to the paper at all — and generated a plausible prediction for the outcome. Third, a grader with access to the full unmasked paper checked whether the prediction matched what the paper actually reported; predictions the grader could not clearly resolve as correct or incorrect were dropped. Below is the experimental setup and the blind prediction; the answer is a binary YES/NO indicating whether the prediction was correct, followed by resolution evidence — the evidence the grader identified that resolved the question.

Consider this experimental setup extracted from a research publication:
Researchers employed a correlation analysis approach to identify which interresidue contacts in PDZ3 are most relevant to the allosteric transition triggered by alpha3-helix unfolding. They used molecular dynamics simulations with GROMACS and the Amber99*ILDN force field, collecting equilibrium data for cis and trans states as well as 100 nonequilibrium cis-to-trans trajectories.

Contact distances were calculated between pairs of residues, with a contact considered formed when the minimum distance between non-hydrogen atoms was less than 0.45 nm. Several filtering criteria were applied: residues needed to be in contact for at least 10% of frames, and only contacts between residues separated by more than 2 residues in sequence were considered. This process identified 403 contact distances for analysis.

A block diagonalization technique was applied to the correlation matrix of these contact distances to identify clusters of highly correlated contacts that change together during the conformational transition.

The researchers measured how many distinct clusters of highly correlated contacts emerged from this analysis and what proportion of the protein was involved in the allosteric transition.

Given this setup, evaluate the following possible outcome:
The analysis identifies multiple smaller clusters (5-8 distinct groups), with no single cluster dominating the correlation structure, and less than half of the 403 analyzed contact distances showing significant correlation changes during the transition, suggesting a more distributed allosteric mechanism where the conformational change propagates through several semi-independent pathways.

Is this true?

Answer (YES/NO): NO